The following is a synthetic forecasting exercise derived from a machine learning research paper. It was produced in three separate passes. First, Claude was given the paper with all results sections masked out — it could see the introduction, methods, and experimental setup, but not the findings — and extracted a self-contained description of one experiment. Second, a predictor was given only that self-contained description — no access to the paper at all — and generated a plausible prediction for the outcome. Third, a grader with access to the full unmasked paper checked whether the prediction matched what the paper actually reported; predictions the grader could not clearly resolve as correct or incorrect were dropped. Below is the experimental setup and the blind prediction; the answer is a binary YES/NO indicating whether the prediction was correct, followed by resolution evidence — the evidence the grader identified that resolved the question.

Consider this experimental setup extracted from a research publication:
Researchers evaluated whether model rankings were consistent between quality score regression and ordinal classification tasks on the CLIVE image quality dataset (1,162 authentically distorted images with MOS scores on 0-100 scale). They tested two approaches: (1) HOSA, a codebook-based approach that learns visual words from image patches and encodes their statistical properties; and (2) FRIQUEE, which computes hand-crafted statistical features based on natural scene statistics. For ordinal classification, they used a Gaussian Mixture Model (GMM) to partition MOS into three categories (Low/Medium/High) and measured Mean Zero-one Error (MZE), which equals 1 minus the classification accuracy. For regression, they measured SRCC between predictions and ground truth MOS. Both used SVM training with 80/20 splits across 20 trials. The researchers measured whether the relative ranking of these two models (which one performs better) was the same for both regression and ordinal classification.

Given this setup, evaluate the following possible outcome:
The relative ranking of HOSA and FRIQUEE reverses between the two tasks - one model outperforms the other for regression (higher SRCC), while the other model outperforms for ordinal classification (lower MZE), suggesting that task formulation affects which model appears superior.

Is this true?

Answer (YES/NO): YES